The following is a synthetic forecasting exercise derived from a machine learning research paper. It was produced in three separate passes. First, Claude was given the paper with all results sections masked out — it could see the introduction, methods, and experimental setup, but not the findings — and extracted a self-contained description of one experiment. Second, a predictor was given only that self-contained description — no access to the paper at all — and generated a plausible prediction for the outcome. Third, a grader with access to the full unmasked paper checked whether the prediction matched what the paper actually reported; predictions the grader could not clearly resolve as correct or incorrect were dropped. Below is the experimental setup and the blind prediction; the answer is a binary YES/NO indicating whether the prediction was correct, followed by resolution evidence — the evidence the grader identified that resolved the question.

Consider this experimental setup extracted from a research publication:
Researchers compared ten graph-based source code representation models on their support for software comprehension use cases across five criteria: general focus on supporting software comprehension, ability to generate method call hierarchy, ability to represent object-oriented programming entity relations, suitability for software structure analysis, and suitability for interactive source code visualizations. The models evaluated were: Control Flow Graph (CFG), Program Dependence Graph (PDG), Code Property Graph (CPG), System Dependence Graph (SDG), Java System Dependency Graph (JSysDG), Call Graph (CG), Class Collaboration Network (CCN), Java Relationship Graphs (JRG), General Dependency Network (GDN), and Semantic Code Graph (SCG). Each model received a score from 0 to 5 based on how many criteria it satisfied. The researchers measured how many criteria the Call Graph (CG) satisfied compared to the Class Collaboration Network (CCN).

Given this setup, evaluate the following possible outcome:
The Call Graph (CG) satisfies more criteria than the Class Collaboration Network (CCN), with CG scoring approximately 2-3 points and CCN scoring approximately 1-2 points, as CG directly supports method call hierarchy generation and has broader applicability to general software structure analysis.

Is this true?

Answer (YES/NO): NO